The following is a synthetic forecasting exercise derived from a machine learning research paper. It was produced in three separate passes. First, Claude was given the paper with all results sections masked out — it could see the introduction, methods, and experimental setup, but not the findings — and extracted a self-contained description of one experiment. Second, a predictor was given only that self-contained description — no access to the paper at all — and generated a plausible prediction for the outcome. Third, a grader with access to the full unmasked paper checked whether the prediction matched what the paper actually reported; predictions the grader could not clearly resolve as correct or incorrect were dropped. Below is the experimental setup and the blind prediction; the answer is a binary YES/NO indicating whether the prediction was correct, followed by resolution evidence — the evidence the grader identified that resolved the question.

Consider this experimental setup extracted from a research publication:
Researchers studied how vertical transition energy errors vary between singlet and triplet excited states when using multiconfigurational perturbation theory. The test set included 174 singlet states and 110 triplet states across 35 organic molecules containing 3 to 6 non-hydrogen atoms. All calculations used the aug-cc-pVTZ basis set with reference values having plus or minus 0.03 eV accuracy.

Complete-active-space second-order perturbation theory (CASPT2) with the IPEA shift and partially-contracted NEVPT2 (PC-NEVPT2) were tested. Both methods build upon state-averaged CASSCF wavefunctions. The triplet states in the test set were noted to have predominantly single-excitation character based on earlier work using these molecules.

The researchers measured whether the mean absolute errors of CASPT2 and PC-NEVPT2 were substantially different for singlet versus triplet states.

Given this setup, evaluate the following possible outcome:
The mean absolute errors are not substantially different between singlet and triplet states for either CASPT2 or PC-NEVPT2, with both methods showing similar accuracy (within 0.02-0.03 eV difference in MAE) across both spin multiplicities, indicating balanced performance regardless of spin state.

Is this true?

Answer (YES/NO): NO